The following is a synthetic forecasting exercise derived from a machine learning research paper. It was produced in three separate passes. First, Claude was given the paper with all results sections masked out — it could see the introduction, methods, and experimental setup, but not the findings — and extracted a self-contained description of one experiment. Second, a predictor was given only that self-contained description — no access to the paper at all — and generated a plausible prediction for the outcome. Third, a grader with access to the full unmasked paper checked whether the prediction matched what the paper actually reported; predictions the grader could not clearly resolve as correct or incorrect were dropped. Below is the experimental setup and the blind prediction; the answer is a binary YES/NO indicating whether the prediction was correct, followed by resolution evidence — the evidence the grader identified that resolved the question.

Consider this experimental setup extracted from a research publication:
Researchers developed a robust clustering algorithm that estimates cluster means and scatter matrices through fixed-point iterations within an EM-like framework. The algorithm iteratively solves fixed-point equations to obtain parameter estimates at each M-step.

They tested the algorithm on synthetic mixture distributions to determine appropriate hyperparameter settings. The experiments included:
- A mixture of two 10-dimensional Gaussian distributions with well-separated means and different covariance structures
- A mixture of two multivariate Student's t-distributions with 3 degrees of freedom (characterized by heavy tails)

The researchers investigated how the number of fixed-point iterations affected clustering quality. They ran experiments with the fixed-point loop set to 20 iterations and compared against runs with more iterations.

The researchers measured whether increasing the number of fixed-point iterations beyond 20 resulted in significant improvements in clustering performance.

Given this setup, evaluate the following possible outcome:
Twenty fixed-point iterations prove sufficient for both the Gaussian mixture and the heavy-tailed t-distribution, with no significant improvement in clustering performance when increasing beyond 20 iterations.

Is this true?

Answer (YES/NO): YES